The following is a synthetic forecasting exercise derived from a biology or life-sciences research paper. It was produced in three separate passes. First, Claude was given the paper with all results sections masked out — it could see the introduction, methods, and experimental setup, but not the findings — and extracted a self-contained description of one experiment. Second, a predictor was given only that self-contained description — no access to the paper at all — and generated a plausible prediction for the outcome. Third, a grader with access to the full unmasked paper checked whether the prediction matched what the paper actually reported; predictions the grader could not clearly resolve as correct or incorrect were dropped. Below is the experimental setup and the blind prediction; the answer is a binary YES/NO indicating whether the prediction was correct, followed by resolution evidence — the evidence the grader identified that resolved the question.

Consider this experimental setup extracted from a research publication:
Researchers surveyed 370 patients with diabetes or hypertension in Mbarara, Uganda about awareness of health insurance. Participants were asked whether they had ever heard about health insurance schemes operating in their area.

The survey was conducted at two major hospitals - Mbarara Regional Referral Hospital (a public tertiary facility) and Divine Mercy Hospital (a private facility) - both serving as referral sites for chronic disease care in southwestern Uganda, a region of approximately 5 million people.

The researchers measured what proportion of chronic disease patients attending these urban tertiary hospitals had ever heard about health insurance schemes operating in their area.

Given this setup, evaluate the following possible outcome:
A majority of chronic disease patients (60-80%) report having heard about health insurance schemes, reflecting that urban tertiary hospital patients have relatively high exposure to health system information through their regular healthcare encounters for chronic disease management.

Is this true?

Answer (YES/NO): NO